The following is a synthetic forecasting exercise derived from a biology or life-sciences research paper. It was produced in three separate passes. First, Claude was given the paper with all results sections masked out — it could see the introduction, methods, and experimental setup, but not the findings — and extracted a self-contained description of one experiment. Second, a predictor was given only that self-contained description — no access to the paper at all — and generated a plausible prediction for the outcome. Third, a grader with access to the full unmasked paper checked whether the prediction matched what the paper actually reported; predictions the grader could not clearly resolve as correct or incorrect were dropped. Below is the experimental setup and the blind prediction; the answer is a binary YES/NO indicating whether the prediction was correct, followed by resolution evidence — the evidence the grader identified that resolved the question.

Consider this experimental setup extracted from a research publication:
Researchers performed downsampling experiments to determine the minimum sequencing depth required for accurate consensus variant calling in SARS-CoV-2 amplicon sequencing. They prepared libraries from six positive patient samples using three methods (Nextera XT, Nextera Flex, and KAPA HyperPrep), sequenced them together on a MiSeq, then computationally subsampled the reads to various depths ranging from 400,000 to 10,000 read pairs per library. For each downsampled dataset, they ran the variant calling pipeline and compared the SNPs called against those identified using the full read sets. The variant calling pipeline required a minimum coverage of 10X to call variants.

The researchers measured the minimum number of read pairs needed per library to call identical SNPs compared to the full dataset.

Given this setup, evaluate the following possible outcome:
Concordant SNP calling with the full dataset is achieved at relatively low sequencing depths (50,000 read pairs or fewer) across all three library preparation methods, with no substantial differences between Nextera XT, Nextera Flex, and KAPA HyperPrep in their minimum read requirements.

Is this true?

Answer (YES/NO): NO